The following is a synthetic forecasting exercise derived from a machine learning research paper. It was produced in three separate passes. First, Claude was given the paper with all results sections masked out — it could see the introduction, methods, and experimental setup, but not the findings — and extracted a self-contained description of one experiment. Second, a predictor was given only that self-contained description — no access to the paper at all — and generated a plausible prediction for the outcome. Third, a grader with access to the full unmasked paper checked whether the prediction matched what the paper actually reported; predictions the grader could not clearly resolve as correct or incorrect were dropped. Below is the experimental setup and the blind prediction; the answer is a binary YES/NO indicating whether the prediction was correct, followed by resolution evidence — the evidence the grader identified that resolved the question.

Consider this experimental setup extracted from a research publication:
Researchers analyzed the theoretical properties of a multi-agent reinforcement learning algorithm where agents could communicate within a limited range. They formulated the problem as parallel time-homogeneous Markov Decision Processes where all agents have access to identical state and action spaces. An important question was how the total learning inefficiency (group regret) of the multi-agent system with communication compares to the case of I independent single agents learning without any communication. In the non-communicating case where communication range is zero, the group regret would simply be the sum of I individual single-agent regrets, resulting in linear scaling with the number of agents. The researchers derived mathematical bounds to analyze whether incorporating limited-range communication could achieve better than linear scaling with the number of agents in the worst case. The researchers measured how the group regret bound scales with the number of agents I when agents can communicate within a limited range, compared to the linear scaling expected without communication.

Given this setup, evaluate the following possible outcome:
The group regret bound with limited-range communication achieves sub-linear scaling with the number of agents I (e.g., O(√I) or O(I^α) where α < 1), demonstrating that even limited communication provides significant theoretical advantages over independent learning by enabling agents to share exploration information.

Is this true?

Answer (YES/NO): YES